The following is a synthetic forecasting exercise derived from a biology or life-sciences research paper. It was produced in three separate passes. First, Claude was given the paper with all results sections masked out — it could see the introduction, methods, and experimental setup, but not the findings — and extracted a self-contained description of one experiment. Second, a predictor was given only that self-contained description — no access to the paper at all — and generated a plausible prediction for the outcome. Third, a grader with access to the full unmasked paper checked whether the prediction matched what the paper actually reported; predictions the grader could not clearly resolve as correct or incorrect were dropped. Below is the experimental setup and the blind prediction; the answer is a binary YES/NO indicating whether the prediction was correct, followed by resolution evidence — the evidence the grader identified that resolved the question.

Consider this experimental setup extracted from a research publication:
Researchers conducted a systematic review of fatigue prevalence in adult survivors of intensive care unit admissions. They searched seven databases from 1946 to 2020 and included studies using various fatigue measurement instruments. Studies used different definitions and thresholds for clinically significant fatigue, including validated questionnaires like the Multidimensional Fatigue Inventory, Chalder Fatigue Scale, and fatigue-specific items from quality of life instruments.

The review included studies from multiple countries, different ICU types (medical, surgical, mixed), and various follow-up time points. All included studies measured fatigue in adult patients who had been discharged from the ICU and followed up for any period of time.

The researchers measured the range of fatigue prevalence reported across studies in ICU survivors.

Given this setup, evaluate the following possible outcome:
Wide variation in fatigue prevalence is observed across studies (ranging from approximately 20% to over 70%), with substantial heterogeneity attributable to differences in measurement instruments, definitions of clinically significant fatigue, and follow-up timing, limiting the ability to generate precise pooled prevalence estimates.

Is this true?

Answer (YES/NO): NO